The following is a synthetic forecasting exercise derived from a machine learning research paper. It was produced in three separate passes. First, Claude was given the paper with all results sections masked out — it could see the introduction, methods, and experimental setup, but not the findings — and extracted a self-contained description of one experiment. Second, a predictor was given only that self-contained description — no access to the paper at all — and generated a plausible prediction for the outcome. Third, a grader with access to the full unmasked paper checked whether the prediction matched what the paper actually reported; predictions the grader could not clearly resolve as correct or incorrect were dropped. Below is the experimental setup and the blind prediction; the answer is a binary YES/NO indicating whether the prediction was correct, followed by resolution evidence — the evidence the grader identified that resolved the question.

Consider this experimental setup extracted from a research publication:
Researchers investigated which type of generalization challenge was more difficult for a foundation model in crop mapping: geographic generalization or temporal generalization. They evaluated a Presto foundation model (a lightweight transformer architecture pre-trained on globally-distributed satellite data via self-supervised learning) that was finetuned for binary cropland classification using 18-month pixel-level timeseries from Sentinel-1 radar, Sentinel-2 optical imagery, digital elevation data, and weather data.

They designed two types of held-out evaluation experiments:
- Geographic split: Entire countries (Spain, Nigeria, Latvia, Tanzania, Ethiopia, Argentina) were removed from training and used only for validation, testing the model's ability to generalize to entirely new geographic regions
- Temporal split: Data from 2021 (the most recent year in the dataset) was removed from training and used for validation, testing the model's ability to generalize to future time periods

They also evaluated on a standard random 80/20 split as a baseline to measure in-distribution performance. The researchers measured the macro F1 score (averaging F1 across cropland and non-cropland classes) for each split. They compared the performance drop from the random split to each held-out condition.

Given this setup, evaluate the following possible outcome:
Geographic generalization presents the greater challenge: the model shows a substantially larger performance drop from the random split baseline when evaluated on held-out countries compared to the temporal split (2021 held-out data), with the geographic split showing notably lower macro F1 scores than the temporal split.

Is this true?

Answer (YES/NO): YES